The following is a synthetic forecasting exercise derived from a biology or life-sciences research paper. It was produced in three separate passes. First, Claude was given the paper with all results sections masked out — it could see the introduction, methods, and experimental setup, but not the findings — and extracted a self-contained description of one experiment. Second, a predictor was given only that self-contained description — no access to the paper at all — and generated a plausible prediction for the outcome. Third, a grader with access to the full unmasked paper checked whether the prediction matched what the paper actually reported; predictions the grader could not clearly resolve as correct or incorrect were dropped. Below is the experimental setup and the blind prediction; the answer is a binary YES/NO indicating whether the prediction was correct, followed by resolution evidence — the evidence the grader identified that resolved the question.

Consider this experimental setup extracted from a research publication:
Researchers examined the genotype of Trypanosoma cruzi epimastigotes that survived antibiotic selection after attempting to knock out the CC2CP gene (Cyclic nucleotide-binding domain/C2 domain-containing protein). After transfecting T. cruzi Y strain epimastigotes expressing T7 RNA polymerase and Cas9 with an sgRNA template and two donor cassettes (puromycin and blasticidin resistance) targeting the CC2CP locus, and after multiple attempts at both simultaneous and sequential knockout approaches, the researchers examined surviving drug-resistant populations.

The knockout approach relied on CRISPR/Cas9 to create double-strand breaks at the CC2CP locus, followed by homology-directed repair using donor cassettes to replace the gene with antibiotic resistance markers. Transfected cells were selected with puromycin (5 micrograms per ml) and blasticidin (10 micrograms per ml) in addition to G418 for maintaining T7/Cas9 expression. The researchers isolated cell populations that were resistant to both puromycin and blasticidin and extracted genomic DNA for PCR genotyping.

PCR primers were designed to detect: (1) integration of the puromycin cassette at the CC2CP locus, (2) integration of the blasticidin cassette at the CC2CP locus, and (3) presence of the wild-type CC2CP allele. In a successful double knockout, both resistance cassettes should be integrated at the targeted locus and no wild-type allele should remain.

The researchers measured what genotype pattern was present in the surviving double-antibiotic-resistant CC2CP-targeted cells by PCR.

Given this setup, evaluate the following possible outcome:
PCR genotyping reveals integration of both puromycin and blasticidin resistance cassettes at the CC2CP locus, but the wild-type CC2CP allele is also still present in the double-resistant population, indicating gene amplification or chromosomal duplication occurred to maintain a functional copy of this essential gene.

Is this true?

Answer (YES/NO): NO